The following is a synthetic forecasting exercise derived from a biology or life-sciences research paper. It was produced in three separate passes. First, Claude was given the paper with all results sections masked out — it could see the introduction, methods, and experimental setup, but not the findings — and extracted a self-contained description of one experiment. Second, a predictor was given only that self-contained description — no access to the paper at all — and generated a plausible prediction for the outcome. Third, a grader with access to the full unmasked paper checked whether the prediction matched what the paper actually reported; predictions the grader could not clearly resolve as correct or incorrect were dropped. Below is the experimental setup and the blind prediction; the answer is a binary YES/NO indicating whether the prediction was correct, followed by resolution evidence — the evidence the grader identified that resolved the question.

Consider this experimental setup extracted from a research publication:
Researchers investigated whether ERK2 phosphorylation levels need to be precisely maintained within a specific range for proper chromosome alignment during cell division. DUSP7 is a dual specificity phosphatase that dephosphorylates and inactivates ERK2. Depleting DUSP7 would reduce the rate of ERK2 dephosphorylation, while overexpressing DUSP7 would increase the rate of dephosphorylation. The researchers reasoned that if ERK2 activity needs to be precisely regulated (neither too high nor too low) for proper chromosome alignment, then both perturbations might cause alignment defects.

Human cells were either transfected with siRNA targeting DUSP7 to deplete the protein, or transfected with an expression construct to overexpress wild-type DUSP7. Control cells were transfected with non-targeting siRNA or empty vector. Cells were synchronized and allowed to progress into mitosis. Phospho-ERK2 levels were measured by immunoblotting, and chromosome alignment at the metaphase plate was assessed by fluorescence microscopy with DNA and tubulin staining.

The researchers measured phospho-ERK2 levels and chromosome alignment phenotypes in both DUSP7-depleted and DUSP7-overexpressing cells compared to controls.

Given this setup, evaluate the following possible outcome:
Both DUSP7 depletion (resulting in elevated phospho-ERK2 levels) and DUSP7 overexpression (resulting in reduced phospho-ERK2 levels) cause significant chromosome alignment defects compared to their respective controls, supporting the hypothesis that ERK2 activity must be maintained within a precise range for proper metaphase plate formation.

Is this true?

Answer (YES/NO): NO